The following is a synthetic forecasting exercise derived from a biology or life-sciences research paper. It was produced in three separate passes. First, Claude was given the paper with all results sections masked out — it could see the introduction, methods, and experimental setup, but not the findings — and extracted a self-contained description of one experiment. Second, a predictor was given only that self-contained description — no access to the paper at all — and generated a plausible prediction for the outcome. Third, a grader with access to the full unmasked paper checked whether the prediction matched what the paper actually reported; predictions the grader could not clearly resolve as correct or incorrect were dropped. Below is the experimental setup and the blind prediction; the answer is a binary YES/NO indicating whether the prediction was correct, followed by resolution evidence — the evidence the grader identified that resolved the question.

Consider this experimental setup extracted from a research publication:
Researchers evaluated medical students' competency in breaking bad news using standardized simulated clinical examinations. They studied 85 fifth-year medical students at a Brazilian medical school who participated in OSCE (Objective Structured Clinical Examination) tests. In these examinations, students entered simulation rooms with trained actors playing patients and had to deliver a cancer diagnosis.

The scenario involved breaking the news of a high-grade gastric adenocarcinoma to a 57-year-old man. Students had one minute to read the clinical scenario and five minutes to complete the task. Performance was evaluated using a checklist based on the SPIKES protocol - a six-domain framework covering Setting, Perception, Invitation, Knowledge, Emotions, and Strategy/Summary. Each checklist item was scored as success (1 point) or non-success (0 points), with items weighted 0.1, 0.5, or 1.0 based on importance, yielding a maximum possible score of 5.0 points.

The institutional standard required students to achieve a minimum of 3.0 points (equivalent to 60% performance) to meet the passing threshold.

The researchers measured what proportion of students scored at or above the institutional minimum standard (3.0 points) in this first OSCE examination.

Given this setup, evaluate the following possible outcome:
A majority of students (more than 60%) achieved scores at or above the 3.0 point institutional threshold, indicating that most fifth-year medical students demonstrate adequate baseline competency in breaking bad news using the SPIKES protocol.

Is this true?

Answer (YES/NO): NO